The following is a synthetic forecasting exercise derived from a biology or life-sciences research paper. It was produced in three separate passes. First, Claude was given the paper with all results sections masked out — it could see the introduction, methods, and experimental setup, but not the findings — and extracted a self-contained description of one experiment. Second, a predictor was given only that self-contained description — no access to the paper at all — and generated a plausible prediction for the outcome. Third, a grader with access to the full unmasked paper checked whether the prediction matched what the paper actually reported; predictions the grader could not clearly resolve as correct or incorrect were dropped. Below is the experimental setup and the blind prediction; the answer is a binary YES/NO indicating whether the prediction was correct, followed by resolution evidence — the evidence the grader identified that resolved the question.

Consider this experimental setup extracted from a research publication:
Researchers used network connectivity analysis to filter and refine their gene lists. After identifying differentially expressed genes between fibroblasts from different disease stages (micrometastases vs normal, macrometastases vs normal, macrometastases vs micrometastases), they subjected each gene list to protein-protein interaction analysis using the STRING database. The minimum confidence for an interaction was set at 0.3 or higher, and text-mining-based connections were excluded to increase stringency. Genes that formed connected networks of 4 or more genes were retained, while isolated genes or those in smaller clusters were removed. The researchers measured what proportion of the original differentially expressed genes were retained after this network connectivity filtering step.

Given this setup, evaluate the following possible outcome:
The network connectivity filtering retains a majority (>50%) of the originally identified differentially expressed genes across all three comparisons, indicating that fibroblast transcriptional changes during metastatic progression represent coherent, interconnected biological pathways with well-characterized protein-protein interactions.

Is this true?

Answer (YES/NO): NO